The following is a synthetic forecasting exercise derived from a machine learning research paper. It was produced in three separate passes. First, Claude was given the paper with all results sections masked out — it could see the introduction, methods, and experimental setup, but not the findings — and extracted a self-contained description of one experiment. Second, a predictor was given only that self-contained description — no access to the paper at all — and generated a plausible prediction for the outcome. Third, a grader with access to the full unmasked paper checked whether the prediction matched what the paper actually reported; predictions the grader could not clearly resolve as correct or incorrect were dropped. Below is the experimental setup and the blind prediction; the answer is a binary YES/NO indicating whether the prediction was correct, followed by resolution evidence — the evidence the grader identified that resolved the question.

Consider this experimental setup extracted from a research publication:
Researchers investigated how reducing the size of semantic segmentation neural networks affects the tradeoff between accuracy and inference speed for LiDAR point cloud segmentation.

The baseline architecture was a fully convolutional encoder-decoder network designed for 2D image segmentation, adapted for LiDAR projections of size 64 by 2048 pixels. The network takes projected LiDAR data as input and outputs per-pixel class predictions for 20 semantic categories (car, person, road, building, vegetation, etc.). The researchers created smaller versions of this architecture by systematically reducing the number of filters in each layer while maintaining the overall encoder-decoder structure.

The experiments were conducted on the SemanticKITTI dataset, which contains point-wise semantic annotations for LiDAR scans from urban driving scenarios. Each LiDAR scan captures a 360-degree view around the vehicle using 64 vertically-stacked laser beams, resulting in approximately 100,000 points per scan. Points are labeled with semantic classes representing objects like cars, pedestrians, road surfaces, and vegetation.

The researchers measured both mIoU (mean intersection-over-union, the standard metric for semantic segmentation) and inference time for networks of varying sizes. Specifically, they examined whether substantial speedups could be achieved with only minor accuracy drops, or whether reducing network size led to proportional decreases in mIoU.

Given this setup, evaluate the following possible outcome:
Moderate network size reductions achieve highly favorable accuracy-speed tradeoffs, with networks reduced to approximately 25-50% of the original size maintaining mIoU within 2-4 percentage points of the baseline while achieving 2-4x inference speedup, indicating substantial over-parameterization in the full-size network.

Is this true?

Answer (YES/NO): YES